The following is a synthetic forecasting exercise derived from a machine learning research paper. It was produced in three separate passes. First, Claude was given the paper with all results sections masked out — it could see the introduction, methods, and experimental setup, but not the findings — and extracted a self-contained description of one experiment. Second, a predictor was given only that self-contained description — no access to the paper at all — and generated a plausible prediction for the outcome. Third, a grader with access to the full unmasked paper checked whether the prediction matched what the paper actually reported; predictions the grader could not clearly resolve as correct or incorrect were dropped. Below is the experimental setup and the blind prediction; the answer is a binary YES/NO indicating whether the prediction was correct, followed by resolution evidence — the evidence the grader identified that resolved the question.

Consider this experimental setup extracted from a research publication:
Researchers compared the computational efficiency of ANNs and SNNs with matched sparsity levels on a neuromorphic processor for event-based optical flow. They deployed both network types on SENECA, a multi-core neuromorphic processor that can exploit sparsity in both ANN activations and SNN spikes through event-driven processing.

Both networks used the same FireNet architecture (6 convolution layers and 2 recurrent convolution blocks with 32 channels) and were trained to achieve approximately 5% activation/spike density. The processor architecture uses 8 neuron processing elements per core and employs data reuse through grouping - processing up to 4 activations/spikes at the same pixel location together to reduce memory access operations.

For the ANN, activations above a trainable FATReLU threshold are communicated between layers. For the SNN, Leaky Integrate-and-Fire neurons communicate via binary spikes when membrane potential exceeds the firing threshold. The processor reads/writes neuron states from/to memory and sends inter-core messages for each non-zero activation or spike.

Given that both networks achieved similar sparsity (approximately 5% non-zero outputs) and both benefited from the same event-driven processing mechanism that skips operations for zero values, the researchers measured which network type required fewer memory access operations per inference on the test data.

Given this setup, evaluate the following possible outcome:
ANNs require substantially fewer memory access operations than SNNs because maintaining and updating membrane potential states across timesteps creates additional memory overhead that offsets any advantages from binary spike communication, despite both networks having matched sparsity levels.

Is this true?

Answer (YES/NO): NO